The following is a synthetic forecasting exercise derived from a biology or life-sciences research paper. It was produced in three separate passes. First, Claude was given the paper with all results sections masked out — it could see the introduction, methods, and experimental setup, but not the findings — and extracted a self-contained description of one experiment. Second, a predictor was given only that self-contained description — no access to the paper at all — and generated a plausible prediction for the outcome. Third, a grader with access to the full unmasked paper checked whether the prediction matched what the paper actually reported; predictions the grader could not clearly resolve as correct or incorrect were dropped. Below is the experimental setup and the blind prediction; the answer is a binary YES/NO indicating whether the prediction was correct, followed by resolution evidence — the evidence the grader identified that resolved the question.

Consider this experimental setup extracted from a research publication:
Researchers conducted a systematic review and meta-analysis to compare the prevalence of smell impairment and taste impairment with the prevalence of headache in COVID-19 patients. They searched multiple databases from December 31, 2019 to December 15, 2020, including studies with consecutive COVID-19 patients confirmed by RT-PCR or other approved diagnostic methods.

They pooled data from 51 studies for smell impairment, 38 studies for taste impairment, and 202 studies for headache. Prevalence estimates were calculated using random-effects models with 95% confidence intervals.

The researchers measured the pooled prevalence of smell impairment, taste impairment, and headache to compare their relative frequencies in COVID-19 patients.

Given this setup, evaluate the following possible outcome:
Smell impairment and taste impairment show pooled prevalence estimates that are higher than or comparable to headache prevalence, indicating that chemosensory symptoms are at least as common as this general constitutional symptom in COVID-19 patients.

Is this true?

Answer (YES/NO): YES